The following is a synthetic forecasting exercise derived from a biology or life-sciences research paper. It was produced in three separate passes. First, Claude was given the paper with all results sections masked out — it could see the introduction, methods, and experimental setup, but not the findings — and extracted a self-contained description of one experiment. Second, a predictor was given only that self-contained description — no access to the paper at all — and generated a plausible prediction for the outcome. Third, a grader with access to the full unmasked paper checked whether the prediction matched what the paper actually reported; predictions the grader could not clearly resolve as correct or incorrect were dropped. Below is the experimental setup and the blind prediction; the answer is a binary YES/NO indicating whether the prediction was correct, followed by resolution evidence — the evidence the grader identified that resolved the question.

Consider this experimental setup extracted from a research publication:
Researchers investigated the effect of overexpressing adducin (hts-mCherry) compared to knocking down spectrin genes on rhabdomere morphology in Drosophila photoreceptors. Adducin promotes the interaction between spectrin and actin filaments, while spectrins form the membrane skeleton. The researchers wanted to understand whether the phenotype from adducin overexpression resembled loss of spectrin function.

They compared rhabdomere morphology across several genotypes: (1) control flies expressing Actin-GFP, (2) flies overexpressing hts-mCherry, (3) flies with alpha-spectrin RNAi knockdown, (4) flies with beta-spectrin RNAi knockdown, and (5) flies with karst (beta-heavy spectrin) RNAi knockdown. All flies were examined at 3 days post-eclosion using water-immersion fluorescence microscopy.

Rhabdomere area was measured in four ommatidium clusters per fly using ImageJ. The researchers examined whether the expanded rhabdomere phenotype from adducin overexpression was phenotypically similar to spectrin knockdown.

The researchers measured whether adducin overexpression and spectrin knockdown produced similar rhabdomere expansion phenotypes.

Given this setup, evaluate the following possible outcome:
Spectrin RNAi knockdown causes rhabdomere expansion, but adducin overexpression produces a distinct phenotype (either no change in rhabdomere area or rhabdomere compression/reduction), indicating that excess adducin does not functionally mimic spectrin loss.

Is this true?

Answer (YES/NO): NO